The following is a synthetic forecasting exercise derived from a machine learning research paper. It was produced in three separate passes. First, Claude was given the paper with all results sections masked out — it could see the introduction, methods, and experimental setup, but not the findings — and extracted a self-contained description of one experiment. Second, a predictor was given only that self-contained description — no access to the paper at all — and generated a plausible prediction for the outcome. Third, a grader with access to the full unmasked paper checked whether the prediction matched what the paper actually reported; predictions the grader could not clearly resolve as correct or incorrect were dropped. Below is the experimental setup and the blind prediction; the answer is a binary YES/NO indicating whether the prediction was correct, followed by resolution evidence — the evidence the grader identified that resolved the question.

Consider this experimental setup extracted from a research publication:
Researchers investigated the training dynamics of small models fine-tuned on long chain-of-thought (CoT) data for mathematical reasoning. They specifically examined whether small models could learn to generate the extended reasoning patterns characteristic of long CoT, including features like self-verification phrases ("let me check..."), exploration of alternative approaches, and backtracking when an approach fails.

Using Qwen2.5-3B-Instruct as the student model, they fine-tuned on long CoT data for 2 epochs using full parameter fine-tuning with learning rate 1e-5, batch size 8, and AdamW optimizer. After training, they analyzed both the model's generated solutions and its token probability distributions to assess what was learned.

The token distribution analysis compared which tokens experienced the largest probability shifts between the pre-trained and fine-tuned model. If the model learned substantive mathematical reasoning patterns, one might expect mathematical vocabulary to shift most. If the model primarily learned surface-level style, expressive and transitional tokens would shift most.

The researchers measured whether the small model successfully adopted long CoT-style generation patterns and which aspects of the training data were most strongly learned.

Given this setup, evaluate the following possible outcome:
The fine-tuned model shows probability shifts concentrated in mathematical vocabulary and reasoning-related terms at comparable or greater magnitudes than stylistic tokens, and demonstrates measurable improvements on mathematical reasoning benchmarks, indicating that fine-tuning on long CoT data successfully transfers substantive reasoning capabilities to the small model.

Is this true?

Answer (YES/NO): NO